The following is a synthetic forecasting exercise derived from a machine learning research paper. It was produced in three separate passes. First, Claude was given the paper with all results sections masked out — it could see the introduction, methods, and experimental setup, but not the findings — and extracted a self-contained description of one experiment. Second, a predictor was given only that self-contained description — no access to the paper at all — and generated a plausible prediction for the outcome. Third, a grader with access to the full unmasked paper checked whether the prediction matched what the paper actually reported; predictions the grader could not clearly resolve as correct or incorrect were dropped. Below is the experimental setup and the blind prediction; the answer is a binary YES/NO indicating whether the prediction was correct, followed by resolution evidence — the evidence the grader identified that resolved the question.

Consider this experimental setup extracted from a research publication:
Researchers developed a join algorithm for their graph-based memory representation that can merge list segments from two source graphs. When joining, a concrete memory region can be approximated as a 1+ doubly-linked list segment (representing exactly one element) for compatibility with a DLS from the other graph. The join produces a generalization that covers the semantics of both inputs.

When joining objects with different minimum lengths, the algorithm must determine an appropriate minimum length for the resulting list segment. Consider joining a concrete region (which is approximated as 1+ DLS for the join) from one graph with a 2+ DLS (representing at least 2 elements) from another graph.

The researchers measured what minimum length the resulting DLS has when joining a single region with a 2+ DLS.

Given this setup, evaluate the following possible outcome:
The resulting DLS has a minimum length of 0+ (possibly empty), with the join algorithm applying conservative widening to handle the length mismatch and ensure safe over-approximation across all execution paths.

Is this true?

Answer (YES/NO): NO